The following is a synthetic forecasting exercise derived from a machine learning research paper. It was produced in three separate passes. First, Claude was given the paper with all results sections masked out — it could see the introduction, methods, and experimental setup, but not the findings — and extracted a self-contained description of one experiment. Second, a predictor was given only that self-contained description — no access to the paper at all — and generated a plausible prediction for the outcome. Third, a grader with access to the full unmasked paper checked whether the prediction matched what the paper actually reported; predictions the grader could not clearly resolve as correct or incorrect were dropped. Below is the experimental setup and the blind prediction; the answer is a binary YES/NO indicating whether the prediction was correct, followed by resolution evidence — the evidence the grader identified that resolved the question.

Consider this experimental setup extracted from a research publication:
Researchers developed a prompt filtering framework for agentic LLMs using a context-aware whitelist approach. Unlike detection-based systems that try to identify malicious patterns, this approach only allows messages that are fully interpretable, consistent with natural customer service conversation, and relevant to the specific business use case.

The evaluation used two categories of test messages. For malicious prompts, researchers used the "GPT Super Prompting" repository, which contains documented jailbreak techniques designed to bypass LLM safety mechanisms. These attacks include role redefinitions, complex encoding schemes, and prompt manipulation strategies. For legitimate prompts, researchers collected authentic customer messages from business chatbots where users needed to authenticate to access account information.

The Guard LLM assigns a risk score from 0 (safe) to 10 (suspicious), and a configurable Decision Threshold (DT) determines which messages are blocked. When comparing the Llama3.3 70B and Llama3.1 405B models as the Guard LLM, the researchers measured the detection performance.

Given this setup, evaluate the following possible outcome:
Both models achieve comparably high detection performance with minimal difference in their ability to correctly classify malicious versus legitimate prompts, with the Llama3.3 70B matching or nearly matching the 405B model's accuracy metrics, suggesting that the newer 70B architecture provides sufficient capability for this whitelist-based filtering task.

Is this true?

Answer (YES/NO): YES